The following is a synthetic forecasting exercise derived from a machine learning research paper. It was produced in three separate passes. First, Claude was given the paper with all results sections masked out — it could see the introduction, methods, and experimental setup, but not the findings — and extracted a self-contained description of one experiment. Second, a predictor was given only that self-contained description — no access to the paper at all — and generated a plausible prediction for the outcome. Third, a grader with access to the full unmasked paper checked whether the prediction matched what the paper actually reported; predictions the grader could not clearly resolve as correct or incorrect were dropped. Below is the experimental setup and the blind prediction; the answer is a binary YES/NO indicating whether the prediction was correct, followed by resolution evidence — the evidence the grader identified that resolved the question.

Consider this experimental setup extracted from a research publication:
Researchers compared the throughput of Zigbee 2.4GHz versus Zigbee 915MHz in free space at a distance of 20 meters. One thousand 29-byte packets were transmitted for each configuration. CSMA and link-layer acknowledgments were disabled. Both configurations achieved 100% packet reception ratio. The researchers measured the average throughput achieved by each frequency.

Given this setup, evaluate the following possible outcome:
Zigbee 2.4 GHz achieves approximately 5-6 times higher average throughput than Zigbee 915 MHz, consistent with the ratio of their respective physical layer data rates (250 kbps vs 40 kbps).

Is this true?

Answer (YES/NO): NO